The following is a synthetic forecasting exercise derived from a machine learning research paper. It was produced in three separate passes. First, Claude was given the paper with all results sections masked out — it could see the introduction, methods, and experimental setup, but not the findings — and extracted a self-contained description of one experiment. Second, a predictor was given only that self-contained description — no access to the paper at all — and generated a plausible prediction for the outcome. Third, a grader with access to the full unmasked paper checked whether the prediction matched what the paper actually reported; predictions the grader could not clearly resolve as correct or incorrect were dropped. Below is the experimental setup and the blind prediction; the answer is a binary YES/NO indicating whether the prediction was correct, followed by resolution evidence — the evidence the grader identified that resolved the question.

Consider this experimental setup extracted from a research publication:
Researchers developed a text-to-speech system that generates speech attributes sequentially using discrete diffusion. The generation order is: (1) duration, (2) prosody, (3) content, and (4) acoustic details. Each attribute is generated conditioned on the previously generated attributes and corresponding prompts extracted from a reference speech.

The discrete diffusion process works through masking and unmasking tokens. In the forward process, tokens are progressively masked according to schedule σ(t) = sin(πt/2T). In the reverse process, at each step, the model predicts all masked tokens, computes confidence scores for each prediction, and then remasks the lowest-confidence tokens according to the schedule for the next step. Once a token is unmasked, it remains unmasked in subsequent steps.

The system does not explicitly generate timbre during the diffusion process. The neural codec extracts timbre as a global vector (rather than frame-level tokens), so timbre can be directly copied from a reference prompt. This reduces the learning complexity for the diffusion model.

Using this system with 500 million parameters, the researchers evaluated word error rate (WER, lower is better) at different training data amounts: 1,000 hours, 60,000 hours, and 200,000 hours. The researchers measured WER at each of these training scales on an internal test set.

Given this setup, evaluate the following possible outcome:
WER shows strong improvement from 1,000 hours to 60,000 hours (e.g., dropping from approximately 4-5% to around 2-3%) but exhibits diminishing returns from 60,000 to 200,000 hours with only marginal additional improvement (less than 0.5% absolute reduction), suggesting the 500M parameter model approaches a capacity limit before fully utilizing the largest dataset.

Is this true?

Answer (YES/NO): NO